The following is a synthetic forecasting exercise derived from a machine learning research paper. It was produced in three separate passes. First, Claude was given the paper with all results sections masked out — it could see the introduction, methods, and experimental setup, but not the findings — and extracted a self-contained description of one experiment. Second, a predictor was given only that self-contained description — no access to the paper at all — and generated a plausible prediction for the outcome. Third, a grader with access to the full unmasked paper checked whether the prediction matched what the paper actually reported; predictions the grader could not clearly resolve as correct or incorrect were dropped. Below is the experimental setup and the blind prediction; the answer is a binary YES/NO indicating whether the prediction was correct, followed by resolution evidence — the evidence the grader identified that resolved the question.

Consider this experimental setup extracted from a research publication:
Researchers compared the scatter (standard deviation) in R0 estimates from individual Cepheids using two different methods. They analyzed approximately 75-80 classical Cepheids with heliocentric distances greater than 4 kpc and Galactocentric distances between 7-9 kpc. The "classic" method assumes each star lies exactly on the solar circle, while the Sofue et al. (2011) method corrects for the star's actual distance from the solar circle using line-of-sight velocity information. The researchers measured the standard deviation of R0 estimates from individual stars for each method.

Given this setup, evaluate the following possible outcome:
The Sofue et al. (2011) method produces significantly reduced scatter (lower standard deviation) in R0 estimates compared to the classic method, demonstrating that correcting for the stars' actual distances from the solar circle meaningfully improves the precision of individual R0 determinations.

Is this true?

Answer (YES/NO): NO